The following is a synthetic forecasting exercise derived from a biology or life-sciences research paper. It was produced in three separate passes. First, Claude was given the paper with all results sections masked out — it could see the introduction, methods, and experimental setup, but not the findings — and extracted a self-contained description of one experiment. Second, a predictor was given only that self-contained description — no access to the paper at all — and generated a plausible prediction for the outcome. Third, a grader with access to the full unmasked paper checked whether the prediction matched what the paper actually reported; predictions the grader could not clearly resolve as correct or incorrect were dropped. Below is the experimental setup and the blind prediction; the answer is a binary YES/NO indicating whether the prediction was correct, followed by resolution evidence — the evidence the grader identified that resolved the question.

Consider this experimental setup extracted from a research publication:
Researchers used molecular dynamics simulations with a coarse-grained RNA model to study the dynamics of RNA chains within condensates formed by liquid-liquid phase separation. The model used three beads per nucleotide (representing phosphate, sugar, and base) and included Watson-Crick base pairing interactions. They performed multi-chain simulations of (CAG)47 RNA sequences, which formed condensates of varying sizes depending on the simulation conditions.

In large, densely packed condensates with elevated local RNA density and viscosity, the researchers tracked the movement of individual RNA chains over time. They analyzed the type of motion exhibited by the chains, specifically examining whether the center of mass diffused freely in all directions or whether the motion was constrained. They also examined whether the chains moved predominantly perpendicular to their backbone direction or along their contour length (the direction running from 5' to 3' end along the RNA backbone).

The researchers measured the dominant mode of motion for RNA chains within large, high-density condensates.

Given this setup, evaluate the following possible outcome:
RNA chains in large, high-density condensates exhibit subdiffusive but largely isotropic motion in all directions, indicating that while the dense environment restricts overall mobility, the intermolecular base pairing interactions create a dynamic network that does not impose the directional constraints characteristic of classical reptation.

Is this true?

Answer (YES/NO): NO